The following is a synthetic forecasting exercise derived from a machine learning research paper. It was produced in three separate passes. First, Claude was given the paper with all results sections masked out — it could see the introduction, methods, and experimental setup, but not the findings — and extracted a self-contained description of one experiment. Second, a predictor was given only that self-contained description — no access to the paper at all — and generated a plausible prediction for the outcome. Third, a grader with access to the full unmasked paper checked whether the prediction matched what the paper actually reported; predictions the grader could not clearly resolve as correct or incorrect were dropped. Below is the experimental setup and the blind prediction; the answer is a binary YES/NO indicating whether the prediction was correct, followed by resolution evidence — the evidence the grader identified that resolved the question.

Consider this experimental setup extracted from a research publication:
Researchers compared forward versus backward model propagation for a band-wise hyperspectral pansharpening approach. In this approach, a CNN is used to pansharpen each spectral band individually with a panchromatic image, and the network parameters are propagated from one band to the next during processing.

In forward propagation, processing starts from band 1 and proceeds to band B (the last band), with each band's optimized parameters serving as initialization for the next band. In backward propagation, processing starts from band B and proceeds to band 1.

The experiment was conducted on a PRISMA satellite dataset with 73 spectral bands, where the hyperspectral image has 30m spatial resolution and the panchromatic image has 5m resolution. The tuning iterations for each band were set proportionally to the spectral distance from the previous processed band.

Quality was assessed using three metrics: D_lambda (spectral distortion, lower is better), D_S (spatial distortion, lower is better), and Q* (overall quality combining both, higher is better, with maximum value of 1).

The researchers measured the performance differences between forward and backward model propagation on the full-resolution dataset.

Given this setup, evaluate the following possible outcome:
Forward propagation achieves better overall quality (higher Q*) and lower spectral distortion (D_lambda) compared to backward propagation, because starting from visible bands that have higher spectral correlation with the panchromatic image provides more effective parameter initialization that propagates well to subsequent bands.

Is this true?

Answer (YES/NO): YES